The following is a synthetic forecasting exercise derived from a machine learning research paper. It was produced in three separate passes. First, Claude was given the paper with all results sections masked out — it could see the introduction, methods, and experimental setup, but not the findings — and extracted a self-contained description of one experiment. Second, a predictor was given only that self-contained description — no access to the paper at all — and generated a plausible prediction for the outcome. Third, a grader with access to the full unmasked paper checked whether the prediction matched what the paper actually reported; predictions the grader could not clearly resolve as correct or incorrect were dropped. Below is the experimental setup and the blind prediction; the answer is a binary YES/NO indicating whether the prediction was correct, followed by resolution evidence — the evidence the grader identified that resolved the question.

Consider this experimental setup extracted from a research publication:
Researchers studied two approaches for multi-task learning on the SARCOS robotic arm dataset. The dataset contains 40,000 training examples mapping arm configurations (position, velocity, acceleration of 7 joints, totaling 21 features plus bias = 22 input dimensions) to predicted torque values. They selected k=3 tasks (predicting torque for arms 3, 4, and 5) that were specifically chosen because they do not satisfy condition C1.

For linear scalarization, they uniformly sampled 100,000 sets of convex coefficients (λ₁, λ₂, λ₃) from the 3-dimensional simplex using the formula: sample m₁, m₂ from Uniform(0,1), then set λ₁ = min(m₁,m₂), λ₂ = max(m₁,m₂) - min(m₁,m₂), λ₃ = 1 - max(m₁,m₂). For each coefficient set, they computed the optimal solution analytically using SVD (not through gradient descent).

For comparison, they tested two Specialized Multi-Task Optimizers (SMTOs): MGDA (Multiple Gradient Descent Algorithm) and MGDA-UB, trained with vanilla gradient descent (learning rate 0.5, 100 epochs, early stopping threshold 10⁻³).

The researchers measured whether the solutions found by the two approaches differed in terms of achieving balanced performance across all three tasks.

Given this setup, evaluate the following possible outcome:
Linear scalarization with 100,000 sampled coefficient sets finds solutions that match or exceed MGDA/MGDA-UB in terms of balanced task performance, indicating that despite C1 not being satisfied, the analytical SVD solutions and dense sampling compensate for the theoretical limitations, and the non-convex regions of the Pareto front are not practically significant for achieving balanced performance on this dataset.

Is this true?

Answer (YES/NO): NO